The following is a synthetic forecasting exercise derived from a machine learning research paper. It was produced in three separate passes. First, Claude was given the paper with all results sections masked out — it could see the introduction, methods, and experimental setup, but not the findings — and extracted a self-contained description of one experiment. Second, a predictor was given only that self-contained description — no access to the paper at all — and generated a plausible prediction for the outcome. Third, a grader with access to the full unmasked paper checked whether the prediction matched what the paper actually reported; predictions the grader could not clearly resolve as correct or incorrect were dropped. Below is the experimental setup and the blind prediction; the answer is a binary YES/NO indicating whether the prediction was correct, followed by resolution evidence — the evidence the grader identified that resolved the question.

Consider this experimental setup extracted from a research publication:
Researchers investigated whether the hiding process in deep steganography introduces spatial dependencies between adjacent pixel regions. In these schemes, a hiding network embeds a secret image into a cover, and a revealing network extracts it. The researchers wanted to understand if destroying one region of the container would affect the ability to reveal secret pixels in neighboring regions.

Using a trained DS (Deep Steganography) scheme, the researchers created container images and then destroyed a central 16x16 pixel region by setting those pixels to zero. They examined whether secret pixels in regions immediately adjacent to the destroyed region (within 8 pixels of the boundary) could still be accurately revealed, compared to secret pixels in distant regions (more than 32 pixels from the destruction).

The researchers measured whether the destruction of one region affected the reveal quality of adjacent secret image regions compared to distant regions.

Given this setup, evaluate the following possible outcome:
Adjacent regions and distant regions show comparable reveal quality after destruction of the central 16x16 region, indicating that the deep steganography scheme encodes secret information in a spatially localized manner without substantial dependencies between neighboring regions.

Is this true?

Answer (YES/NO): YES